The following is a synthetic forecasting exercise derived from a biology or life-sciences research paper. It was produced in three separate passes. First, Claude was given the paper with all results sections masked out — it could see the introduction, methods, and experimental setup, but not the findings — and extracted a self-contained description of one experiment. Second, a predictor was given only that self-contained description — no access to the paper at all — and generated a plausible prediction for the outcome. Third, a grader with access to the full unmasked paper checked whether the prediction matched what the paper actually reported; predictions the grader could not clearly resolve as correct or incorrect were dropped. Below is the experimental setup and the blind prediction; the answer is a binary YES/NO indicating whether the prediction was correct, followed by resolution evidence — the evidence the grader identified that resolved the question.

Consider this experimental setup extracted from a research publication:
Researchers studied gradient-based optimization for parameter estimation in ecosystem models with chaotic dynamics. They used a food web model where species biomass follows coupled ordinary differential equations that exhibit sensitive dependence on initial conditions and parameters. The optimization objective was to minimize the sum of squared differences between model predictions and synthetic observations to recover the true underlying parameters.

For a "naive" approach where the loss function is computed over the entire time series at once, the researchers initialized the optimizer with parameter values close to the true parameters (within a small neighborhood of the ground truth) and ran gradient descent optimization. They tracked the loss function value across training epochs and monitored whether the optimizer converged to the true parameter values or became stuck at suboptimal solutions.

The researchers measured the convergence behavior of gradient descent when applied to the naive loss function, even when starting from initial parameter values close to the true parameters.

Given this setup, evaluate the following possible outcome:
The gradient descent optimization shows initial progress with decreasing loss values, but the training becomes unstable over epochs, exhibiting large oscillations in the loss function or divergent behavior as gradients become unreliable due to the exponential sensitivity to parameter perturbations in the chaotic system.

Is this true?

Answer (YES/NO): NO